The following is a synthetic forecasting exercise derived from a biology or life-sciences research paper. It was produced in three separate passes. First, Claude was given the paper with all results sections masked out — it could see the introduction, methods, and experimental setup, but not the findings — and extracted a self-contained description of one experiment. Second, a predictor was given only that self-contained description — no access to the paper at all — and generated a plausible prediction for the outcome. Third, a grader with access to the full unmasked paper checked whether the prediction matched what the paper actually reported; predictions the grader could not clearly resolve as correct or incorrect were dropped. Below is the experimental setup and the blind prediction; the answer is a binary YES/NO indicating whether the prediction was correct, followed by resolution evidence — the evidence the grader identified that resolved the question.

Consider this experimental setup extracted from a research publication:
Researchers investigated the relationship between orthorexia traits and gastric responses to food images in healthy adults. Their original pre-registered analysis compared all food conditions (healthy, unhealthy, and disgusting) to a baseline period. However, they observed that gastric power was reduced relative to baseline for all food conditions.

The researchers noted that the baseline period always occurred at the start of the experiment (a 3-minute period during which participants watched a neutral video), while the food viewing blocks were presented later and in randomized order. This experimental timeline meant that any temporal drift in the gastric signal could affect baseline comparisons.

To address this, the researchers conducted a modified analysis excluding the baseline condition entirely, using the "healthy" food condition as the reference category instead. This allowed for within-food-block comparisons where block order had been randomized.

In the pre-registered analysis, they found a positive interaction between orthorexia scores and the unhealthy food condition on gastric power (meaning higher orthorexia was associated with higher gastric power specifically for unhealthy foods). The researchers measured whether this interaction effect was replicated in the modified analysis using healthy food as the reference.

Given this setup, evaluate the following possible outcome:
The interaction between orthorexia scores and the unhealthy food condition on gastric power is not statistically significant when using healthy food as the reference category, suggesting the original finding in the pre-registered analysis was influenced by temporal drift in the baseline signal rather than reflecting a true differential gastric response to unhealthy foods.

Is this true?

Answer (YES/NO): NO